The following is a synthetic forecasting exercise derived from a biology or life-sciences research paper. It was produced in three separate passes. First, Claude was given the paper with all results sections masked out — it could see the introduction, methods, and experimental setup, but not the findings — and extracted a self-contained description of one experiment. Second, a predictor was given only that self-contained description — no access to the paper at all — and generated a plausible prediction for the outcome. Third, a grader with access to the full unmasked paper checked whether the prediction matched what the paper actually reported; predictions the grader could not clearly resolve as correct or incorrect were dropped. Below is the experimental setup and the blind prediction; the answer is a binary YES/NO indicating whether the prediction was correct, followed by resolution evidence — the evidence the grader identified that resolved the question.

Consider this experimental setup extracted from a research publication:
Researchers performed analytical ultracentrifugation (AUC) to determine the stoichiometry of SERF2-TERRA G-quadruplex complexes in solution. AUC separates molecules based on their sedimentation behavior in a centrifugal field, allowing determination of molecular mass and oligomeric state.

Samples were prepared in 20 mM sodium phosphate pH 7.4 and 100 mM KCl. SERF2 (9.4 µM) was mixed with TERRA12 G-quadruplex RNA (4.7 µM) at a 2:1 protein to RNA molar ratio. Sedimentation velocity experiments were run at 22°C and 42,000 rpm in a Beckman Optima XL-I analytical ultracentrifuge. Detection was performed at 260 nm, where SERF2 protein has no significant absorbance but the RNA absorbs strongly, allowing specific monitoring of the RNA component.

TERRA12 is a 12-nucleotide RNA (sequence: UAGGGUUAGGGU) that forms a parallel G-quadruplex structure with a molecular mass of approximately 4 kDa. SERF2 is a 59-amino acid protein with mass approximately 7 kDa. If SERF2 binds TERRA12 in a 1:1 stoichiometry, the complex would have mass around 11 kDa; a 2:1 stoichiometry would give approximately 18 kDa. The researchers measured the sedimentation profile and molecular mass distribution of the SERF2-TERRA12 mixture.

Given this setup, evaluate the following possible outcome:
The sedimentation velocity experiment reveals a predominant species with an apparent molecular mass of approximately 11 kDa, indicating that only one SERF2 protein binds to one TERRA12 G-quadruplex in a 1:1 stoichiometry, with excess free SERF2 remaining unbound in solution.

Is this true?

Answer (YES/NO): NO